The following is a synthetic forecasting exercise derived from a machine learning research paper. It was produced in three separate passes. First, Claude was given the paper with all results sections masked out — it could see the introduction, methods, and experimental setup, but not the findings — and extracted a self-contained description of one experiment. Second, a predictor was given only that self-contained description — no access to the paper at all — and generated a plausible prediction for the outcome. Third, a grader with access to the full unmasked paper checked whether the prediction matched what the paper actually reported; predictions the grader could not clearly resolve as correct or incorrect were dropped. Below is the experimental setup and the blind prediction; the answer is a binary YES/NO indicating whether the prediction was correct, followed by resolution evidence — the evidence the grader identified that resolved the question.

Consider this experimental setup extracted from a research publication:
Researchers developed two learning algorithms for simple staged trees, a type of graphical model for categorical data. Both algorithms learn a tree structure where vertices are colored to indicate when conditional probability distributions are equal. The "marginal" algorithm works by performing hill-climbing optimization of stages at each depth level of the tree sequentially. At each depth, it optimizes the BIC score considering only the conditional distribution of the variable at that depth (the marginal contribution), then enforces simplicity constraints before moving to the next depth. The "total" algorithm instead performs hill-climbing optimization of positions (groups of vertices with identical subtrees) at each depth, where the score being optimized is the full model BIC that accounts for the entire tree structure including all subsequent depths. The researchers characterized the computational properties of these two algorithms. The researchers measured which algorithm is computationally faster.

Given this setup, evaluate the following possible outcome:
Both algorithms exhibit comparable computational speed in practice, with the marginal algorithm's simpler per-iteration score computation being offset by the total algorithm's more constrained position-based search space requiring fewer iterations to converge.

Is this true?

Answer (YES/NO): NO